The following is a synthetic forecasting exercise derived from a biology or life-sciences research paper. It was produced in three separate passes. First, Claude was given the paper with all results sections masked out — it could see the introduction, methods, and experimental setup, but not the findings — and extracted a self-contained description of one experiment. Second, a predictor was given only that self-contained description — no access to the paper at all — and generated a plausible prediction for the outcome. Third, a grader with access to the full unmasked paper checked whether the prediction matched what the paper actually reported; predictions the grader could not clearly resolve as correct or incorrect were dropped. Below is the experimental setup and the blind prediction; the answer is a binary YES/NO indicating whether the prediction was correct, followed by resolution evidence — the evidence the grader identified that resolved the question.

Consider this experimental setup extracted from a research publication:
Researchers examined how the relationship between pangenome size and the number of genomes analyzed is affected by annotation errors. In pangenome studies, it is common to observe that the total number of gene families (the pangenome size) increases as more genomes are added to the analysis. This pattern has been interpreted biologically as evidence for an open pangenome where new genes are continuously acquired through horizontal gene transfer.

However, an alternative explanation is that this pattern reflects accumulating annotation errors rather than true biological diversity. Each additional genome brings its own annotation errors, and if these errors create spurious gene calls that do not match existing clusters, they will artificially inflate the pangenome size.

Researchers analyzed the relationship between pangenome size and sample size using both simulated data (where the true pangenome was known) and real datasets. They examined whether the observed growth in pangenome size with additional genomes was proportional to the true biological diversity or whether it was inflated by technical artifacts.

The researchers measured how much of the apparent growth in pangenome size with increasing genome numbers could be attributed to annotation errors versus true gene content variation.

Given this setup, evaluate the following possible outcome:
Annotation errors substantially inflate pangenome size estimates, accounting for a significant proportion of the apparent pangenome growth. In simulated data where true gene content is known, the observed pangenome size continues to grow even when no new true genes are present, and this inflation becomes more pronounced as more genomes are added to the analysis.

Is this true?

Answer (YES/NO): YES